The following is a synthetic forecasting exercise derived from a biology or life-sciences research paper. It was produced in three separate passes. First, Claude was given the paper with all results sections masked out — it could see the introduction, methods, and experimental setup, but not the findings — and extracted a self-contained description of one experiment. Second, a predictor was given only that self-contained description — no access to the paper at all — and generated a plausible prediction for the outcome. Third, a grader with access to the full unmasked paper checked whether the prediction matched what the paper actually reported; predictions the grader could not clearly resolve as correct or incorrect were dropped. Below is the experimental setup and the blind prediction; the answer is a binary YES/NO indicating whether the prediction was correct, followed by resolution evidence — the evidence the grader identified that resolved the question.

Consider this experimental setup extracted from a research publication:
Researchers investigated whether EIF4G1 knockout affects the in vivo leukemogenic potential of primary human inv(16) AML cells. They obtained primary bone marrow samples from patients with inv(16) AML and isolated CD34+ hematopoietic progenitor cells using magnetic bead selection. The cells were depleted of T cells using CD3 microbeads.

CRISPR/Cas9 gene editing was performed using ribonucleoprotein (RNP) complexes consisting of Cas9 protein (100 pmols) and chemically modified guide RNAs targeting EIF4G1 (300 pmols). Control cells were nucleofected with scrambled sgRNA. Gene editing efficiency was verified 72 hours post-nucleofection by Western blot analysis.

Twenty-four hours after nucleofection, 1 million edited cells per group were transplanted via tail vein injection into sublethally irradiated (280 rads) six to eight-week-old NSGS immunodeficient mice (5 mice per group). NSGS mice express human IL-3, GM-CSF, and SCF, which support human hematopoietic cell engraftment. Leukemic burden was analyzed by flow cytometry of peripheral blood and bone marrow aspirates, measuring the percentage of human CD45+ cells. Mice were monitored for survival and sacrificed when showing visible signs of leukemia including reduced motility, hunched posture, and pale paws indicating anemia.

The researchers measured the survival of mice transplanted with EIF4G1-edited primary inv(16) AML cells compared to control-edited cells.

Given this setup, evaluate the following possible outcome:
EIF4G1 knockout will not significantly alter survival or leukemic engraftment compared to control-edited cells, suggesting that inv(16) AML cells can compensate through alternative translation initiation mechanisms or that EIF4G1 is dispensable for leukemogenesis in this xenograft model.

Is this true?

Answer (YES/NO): NO